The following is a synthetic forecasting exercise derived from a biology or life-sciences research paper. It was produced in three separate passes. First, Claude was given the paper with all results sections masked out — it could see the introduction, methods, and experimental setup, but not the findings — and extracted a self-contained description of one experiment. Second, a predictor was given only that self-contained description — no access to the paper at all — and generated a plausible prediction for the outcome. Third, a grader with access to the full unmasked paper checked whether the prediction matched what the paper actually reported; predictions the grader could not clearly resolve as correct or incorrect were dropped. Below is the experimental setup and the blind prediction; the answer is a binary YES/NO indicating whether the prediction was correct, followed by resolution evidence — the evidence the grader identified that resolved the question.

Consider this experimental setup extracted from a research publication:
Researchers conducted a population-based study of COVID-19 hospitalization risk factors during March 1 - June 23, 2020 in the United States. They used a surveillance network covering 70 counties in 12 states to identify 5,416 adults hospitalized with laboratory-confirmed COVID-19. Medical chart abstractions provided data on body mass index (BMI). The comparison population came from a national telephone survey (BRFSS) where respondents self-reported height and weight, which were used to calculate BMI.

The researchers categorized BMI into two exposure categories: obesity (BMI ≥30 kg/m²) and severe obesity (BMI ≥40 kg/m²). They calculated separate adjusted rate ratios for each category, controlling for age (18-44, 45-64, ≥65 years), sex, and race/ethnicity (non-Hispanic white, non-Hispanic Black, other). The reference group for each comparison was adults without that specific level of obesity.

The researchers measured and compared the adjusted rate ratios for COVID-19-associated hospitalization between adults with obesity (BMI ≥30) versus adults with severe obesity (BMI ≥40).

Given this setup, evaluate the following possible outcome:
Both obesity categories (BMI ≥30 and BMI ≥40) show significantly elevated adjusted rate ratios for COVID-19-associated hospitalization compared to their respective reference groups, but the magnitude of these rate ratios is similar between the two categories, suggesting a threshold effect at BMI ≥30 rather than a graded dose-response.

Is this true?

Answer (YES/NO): NO